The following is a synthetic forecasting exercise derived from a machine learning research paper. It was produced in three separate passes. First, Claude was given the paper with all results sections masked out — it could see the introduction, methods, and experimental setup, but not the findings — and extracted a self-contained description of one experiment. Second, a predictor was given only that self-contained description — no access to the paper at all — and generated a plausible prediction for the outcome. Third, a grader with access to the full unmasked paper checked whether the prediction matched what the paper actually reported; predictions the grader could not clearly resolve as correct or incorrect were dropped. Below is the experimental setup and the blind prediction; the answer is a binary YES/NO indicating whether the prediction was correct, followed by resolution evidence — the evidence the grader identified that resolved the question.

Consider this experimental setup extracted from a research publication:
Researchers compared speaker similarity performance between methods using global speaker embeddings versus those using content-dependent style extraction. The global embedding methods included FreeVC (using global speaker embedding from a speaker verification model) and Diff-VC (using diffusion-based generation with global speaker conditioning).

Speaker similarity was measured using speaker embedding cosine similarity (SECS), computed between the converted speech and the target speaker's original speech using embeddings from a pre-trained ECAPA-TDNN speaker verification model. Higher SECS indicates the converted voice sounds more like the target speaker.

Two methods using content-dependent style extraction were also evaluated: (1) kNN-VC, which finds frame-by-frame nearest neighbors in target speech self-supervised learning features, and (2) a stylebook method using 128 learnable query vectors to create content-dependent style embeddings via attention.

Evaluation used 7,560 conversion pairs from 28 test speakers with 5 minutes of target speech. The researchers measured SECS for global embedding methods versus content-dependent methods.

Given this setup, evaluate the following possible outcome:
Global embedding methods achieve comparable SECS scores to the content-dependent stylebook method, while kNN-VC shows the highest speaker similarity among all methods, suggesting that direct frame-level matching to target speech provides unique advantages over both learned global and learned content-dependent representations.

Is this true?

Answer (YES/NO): NO